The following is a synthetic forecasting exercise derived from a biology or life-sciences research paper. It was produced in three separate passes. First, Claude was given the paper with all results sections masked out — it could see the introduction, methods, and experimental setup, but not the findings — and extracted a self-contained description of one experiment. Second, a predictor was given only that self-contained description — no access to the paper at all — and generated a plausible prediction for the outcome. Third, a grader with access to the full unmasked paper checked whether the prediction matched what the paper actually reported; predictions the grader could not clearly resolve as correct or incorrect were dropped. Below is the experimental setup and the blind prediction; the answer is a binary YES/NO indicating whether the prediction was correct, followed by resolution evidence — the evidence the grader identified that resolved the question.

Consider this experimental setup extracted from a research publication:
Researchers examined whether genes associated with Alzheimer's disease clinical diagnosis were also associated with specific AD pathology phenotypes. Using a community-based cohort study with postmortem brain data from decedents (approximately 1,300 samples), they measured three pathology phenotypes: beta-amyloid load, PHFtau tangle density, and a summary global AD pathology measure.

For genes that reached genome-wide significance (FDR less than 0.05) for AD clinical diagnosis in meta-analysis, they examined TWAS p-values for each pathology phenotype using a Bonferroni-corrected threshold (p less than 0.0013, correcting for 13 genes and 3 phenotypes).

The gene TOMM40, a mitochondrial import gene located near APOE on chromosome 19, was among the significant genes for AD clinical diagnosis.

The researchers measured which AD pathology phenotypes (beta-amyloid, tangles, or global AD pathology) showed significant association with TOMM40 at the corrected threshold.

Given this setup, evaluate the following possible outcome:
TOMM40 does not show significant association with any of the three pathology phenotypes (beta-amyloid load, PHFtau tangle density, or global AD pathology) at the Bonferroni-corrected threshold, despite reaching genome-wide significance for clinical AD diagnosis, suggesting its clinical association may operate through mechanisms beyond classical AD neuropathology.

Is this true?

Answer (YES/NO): NO